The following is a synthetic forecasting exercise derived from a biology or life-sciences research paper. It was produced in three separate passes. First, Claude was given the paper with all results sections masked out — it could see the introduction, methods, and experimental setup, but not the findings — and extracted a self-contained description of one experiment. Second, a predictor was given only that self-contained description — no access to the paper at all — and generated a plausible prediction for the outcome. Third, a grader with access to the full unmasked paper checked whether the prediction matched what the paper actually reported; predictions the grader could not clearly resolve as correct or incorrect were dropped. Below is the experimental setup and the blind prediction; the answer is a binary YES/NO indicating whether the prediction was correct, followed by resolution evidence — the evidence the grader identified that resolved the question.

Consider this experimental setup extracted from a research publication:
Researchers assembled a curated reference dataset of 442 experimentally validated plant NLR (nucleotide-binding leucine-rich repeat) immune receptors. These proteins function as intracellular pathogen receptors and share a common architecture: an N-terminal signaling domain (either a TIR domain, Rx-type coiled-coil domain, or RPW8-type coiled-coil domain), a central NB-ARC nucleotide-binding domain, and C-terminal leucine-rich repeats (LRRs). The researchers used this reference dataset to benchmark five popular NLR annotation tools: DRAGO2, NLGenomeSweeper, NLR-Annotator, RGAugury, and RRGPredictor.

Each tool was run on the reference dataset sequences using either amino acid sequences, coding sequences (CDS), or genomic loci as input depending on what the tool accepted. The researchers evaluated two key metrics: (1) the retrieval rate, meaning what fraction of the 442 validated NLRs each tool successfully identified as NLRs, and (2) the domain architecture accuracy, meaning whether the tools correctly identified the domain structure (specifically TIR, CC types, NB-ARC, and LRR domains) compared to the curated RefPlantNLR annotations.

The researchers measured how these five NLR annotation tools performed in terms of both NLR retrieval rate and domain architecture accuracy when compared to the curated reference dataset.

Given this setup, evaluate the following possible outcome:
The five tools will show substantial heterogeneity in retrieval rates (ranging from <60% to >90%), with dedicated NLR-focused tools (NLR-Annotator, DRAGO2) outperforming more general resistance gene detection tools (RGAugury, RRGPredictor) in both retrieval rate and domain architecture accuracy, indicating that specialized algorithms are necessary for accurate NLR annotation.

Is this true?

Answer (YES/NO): NO